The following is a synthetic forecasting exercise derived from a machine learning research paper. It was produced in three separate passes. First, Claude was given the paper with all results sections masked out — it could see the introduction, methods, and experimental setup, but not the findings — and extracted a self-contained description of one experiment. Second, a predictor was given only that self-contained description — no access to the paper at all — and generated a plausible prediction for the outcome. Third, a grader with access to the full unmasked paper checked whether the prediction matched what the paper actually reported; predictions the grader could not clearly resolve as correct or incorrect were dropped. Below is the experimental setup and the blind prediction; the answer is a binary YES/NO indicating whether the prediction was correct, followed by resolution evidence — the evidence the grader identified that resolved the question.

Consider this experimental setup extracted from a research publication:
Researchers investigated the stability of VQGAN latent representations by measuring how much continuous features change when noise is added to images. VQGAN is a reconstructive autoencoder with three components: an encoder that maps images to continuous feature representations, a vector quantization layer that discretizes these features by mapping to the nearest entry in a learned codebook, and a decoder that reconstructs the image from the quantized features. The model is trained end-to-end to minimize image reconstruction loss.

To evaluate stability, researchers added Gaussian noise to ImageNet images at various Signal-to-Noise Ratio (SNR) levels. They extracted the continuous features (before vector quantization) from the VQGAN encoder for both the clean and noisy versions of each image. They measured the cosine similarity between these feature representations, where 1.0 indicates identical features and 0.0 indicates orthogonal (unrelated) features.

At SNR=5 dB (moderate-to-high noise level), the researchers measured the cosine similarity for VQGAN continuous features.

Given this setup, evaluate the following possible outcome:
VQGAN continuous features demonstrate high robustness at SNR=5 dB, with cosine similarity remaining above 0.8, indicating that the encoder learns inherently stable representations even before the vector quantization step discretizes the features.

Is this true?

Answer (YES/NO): NO